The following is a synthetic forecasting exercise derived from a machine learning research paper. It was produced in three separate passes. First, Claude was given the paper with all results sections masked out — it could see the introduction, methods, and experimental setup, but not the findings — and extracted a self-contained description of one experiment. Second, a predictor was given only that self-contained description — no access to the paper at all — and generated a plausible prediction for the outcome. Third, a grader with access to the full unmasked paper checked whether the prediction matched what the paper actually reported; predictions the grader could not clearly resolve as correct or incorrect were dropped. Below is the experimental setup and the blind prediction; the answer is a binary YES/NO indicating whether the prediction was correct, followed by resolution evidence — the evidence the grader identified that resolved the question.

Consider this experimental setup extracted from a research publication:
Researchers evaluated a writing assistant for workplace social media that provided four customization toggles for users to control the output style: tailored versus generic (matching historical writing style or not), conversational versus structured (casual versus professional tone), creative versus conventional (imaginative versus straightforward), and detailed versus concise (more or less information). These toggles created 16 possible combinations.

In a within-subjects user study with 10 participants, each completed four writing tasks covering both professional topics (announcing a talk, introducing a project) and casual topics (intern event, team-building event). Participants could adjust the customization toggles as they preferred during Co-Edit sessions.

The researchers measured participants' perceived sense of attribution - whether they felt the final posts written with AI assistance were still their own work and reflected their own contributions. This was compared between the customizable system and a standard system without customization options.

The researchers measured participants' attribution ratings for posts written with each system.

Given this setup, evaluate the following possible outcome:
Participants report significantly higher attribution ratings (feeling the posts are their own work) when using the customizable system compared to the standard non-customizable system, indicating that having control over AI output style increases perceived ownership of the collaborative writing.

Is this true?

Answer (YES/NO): NO